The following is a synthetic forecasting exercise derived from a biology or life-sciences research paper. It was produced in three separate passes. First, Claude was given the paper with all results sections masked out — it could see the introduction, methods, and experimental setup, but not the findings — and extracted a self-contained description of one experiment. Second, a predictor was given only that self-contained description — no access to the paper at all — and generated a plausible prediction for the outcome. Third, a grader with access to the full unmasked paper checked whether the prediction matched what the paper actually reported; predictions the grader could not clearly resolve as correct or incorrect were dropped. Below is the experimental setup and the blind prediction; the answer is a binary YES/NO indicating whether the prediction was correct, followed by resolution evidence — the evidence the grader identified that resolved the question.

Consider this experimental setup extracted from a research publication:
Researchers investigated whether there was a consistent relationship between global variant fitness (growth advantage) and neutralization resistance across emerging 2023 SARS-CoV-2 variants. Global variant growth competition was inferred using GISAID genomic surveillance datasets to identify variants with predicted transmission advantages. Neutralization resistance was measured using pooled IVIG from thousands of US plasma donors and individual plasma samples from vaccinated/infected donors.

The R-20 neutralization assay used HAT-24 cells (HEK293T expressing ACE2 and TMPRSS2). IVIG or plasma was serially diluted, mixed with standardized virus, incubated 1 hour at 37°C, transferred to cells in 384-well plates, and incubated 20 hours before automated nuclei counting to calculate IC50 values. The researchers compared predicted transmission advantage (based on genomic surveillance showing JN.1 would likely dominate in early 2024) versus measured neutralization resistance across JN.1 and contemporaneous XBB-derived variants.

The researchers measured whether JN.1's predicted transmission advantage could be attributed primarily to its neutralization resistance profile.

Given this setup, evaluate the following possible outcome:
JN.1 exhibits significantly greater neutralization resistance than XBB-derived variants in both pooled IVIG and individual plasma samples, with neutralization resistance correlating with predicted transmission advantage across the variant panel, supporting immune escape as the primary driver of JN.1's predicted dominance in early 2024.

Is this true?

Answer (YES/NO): NO